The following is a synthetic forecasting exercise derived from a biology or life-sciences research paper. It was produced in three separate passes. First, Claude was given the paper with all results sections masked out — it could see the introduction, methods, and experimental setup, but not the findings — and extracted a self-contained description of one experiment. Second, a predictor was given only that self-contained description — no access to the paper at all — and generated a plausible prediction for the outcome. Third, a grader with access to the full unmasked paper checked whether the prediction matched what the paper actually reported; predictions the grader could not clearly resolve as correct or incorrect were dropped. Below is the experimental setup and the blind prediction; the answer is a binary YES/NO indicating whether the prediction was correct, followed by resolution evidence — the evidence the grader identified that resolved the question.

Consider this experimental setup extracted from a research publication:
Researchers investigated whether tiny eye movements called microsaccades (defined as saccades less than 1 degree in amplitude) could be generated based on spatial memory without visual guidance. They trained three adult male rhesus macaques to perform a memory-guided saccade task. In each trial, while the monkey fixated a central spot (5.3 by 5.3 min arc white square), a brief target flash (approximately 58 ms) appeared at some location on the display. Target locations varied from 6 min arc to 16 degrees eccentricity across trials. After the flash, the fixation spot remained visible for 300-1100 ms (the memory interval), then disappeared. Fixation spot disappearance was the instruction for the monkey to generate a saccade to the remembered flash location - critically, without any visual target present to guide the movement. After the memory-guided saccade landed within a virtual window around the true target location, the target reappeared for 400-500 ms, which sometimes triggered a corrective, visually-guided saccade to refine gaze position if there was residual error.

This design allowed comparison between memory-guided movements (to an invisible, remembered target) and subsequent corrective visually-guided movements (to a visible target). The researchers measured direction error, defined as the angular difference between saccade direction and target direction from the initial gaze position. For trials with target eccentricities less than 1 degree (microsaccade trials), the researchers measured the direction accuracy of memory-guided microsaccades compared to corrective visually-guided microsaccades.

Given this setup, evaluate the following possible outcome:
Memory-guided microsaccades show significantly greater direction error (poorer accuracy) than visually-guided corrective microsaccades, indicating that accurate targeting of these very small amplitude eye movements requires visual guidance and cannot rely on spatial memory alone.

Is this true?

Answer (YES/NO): NO